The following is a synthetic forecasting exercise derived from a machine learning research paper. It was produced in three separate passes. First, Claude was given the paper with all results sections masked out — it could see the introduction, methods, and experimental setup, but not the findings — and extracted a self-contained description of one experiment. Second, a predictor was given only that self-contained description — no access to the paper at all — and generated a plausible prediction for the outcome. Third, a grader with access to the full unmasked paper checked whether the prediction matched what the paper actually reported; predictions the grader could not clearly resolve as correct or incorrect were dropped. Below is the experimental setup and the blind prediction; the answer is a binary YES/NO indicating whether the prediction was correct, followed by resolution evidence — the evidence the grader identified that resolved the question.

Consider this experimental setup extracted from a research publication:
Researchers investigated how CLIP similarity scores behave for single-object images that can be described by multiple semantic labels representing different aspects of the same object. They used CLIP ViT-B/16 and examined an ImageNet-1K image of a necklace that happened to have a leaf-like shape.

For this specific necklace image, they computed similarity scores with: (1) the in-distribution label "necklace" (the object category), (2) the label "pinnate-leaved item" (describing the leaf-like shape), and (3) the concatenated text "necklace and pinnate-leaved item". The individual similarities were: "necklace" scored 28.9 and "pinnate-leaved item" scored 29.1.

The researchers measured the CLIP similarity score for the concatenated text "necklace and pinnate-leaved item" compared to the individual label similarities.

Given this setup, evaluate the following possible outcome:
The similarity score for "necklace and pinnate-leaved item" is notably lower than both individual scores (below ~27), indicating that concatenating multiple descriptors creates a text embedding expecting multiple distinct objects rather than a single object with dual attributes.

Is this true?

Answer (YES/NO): NO